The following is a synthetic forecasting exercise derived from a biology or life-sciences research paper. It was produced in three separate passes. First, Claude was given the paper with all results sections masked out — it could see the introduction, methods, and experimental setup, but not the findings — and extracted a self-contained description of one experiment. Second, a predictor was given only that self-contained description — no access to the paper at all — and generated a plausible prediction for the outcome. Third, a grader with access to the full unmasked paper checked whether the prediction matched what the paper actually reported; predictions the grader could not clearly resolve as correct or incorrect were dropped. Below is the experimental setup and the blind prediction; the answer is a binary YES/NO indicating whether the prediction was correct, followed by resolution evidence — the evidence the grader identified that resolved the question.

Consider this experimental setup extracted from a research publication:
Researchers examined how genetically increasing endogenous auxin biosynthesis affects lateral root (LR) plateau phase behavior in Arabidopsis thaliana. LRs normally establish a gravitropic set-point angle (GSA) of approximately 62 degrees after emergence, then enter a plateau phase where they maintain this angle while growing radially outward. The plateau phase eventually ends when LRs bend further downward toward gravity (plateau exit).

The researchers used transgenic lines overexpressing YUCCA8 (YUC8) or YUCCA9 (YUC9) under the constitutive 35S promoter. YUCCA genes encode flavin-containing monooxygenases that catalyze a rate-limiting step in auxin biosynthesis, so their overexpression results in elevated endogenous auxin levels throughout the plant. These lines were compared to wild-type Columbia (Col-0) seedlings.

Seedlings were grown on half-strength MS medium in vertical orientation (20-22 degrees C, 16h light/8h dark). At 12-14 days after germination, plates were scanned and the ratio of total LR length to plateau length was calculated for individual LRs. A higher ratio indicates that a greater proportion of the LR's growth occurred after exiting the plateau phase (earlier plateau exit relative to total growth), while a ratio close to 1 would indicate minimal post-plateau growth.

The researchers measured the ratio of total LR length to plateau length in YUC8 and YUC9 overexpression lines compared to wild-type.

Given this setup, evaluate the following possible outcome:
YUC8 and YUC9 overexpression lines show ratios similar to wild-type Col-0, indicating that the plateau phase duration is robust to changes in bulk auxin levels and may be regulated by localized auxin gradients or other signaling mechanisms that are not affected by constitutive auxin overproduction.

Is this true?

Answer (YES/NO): NO